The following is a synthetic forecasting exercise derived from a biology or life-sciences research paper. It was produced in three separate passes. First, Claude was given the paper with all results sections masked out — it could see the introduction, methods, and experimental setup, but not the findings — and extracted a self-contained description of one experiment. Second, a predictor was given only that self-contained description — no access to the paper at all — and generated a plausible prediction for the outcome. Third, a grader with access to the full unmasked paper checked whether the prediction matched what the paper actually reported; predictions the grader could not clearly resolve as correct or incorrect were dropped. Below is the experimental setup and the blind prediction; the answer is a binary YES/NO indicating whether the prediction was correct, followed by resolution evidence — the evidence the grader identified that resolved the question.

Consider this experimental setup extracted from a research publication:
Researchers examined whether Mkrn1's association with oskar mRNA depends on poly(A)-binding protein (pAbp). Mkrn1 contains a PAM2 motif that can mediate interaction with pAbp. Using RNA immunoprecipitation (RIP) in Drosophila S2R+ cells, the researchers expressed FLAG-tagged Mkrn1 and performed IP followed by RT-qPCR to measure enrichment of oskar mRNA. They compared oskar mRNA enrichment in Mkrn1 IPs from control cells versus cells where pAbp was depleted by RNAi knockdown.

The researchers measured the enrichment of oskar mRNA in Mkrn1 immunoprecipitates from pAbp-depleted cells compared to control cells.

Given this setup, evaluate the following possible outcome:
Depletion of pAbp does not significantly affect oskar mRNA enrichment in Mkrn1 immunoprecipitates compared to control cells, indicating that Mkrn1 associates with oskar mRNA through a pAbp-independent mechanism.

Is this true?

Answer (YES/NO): NO